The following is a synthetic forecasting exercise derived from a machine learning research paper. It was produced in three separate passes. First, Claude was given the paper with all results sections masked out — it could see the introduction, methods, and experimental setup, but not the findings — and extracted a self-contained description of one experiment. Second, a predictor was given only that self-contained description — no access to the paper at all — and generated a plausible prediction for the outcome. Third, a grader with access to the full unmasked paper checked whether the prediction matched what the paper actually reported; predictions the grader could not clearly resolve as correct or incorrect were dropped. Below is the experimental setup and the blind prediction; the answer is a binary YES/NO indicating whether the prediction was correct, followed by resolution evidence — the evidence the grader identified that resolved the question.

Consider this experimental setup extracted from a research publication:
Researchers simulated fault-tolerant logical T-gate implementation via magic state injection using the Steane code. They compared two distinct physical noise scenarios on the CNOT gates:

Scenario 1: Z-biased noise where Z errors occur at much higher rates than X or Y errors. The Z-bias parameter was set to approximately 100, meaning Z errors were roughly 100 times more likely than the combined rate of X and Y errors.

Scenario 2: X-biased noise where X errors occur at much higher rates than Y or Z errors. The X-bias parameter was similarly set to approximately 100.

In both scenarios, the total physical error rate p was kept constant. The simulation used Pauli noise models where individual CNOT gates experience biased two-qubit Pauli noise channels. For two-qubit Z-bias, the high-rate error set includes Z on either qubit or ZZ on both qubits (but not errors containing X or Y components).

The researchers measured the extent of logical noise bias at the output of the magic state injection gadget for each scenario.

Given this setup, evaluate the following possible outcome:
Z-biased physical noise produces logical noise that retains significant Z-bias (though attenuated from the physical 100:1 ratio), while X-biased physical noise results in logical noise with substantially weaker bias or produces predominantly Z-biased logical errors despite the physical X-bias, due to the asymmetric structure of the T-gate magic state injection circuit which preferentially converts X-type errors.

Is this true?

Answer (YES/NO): NO